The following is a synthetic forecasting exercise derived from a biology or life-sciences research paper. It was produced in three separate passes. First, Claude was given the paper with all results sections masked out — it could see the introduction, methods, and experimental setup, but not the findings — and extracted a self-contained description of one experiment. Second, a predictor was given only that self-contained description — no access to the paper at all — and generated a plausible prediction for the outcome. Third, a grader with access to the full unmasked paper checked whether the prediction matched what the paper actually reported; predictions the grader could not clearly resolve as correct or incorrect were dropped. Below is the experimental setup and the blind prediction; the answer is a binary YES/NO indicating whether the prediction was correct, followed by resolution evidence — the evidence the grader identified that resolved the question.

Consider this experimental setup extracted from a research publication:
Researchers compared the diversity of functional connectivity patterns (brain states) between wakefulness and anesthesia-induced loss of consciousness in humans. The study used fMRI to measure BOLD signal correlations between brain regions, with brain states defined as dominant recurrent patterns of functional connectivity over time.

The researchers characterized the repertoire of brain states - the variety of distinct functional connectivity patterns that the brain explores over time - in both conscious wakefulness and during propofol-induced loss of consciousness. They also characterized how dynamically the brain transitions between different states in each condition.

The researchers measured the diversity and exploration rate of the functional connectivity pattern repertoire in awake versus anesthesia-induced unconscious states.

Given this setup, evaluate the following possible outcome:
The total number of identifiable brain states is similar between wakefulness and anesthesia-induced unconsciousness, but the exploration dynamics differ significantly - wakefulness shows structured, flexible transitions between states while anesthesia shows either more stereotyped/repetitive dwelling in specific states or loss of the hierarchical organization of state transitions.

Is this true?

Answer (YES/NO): NO